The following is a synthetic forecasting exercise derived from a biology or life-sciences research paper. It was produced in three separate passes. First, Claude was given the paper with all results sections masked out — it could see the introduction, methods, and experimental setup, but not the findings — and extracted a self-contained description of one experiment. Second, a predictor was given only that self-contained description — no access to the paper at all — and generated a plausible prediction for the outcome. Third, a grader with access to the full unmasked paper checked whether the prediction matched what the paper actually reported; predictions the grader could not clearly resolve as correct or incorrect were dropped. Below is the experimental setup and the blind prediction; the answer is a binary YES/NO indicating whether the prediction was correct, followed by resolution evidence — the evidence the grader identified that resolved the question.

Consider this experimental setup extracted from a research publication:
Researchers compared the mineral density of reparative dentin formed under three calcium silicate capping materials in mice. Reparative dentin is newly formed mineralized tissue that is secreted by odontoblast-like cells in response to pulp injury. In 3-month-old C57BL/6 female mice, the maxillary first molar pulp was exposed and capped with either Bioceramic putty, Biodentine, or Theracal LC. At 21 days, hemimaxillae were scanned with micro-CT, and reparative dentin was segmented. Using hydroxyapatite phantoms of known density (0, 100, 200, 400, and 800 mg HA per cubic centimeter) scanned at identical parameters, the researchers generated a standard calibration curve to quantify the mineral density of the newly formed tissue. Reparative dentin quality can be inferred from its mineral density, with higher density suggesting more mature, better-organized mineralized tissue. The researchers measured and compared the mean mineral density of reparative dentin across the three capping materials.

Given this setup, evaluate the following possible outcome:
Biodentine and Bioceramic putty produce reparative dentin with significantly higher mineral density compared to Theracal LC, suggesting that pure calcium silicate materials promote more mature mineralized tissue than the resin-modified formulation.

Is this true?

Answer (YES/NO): NO